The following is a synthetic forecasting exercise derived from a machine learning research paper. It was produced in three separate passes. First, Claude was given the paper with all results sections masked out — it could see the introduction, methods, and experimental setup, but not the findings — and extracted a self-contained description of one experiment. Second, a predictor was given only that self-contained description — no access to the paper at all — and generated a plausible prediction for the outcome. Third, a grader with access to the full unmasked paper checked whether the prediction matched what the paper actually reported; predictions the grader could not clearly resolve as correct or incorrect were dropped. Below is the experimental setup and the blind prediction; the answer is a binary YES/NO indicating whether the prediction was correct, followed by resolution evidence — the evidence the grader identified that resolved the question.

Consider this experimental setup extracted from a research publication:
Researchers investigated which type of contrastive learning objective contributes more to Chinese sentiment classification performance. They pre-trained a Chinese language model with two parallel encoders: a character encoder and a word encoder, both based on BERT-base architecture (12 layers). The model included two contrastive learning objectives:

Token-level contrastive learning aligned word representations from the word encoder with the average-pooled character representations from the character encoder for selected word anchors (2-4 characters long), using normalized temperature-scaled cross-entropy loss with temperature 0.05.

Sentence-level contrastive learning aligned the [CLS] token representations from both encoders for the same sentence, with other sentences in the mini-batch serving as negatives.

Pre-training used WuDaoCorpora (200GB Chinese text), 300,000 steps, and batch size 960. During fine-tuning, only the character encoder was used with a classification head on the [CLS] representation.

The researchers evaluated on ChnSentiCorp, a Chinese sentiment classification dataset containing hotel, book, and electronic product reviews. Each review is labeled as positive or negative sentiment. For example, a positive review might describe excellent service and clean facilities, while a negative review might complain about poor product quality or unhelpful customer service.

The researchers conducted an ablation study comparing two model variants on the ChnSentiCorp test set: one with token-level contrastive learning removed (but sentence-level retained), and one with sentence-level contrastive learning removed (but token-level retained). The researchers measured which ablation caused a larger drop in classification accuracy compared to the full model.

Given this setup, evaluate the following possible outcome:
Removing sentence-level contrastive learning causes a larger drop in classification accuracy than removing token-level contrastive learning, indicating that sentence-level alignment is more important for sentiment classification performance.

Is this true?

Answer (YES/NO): YES